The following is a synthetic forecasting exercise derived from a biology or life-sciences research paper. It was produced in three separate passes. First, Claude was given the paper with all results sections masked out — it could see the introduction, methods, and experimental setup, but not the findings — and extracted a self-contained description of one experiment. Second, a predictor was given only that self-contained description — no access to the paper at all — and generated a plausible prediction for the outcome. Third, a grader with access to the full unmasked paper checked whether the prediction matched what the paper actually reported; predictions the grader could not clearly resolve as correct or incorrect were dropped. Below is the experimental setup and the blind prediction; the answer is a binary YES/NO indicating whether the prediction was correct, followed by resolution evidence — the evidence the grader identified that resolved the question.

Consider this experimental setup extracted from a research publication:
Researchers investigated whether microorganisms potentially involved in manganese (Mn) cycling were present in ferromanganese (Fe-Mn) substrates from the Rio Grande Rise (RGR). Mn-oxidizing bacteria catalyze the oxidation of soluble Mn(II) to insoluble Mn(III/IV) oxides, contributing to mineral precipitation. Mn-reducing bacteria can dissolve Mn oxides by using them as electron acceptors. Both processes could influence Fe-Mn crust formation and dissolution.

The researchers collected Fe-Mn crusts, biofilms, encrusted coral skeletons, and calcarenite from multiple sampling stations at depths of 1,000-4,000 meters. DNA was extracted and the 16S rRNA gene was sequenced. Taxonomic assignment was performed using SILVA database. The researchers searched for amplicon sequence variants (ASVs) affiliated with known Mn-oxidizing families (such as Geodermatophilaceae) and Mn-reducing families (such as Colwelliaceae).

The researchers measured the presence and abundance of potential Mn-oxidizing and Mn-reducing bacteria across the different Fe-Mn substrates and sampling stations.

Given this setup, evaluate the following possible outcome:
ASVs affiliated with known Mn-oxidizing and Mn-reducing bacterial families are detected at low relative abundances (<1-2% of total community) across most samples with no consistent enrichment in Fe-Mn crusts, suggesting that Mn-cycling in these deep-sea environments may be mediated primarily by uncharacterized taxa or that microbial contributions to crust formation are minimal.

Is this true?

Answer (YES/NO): NO